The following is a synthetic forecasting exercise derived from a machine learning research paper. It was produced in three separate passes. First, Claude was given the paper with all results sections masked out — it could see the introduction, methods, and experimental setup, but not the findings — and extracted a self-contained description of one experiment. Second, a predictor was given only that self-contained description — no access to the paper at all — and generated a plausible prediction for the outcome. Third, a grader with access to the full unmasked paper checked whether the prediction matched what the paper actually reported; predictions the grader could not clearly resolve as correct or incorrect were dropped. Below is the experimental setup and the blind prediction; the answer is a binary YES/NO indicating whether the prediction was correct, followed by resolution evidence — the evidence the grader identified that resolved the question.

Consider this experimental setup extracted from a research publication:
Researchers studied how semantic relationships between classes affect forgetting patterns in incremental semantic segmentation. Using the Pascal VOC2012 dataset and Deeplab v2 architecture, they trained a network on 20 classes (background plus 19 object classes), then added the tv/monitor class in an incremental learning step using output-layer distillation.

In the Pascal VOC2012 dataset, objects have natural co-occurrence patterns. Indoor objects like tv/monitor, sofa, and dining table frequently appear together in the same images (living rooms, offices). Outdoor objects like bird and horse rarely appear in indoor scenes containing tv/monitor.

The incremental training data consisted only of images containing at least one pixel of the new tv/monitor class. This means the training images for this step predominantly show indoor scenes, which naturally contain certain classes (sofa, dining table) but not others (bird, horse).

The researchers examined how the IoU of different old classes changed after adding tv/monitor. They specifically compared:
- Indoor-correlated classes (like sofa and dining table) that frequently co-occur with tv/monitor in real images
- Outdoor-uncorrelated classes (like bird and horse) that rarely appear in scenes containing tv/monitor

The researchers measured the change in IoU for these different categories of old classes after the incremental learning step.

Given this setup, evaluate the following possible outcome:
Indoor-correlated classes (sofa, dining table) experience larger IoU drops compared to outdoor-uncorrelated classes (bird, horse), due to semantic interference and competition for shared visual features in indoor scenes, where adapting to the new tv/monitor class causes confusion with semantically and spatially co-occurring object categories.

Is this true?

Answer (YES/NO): NO